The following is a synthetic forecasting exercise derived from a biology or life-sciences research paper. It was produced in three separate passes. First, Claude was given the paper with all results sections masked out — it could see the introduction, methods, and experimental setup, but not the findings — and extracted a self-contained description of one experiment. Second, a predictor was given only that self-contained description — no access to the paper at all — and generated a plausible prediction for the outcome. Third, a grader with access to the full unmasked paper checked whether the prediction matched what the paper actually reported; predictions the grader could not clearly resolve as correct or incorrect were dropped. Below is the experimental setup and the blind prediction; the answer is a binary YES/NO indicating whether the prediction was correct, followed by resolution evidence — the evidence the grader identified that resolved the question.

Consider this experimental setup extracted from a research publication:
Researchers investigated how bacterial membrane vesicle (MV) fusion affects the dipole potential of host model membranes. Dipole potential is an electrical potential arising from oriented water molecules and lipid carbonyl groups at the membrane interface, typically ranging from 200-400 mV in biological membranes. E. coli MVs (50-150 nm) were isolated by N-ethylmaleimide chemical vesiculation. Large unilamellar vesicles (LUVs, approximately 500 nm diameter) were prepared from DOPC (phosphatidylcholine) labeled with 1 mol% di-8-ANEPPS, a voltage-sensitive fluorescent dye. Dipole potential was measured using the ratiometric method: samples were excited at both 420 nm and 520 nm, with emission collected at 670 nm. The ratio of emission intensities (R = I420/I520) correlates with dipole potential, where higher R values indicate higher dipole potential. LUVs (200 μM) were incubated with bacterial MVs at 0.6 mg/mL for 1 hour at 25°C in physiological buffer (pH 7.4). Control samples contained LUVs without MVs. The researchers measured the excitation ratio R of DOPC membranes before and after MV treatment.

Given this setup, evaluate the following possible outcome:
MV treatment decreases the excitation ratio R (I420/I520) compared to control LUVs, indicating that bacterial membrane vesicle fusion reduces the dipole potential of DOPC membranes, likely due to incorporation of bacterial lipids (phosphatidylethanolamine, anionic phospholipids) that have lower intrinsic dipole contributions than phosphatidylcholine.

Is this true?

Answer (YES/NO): NO